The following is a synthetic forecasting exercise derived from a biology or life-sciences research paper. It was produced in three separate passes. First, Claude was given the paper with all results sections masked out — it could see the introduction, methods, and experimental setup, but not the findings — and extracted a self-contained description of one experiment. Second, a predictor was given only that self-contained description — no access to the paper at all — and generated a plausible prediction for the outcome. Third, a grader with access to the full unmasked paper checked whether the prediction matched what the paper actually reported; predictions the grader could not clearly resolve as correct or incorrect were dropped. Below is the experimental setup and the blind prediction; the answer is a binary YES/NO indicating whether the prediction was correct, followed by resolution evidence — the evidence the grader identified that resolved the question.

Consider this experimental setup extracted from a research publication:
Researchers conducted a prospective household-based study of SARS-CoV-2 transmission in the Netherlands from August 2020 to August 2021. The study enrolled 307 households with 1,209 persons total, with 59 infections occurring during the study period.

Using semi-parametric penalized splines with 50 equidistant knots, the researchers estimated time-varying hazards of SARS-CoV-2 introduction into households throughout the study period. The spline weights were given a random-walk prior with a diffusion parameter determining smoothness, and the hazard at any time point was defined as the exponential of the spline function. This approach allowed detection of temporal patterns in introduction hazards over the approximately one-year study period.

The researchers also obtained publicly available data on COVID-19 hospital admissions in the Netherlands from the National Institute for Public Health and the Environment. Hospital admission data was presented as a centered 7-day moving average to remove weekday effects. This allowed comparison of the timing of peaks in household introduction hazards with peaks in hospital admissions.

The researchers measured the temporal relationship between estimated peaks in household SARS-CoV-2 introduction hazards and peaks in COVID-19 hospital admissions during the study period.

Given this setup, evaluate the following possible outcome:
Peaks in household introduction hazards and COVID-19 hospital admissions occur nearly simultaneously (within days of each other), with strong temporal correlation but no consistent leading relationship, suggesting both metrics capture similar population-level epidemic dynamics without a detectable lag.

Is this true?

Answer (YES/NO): NO